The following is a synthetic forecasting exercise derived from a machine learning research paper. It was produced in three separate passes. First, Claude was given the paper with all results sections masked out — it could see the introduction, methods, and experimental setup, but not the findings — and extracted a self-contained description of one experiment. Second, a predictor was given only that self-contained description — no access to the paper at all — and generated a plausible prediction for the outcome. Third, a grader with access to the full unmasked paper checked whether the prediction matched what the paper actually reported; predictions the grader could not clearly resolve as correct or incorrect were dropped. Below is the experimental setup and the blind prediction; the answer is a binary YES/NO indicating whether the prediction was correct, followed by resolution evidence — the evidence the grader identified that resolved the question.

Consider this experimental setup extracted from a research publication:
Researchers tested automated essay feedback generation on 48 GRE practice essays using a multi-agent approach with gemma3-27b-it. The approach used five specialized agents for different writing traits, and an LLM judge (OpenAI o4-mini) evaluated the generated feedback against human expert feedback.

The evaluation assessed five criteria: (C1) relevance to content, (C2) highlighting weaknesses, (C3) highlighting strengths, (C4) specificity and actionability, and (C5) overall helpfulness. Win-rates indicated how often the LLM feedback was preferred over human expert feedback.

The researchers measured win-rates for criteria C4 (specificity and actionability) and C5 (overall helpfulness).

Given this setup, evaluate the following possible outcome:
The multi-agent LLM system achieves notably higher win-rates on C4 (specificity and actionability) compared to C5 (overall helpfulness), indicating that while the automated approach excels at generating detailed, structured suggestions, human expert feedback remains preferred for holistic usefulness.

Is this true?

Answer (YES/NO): NO